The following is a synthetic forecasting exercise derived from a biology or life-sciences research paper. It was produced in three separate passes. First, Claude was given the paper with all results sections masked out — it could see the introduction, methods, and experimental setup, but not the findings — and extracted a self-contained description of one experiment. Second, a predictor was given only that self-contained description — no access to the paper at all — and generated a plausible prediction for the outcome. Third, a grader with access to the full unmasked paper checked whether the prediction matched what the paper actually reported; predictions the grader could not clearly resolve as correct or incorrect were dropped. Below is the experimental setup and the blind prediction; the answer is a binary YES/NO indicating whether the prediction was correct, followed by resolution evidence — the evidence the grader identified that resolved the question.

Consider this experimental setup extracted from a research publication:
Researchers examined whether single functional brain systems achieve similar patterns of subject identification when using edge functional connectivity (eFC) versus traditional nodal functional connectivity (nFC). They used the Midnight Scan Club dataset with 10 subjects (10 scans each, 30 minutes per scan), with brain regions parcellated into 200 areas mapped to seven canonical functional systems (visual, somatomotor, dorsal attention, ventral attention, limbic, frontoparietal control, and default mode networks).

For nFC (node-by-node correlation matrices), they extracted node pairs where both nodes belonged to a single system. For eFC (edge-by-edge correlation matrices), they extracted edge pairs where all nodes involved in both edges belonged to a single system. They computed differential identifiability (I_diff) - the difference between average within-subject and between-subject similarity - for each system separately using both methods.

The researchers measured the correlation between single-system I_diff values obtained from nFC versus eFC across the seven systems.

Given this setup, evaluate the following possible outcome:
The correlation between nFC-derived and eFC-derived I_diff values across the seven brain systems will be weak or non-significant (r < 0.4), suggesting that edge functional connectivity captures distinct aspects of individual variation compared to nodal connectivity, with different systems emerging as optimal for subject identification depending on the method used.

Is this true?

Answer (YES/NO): NO